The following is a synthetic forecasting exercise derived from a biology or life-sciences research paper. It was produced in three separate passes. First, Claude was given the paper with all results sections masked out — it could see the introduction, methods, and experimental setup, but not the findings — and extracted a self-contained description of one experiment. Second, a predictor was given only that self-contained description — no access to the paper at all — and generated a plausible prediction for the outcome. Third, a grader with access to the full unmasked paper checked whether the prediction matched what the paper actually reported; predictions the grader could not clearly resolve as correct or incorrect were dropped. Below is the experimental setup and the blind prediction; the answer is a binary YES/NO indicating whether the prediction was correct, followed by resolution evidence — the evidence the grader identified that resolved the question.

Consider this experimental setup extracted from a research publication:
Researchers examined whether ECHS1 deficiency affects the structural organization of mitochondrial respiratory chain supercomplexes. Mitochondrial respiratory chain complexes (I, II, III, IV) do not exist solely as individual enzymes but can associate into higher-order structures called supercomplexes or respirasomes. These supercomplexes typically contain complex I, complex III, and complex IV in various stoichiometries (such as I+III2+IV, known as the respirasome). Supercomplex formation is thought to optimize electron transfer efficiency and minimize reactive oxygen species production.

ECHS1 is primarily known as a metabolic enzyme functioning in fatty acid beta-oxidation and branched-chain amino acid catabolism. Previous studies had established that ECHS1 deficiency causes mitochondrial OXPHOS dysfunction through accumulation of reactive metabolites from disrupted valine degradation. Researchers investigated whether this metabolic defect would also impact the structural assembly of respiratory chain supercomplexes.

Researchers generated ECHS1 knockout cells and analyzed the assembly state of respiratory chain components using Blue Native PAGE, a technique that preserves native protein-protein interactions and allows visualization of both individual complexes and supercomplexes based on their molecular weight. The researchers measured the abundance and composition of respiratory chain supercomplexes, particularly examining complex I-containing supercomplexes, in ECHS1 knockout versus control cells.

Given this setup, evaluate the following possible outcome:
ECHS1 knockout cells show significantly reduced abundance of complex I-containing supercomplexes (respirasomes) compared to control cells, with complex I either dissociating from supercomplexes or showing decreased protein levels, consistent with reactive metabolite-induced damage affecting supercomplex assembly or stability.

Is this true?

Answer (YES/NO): NO